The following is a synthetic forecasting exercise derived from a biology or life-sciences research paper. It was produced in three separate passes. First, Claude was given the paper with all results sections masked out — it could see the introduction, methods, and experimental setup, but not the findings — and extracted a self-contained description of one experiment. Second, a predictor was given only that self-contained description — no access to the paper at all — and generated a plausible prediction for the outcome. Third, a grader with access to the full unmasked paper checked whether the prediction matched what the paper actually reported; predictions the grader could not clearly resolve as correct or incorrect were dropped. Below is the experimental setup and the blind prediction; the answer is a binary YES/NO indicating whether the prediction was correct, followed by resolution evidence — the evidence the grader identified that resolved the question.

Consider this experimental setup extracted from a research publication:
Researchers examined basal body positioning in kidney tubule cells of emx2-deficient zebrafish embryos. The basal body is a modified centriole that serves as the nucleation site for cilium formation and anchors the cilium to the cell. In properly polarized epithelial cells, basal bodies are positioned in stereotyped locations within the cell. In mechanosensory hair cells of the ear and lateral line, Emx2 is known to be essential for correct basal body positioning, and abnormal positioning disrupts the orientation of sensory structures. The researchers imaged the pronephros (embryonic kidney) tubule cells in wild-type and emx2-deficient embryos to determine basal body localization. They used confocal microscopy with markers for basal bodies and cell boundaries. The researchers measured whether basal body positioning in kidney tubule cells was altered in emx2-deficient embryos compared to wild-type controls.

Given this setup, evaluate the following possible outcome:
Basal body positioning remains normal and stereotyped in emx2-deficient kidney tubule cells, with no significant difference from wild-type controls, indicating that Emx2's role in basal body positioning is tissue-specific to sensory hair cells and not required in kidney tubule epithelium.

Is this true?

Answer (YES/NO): NO